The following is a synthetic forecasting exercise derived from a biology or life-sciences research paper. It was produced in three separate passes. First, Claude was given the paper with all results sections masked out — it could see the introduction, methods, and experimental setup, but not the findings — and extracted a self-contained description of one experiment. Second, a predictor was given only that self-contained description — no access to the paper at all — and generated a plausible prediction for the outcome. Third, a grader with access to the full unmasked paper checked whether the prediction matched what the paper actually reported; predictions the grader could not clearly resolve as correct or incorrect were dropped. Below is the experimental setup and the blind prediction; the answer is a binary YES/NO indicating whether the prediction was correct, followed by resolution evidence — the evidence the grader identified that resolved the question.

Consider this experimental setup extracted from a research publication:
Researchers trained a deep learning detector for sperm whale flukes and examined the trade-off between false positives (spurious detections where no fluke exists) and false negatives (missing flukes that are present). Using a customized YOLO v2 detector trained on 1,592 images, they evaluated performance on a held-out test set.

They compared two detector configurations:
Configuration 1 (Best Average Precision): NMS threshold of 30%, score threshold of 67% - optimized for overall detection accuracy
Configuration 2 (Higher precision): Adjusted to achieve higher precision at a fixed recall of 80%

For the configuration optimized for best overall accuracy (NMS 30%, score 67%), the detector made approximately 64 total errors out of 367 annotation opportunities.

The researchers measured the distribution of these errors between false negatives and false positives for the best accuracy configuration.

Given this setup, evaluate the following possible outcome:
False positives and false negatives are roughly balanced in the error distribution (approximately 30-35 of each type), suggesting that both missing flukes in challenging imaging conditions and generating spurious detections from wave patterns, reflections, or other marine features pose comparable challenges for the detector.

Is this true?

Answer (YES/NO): NO